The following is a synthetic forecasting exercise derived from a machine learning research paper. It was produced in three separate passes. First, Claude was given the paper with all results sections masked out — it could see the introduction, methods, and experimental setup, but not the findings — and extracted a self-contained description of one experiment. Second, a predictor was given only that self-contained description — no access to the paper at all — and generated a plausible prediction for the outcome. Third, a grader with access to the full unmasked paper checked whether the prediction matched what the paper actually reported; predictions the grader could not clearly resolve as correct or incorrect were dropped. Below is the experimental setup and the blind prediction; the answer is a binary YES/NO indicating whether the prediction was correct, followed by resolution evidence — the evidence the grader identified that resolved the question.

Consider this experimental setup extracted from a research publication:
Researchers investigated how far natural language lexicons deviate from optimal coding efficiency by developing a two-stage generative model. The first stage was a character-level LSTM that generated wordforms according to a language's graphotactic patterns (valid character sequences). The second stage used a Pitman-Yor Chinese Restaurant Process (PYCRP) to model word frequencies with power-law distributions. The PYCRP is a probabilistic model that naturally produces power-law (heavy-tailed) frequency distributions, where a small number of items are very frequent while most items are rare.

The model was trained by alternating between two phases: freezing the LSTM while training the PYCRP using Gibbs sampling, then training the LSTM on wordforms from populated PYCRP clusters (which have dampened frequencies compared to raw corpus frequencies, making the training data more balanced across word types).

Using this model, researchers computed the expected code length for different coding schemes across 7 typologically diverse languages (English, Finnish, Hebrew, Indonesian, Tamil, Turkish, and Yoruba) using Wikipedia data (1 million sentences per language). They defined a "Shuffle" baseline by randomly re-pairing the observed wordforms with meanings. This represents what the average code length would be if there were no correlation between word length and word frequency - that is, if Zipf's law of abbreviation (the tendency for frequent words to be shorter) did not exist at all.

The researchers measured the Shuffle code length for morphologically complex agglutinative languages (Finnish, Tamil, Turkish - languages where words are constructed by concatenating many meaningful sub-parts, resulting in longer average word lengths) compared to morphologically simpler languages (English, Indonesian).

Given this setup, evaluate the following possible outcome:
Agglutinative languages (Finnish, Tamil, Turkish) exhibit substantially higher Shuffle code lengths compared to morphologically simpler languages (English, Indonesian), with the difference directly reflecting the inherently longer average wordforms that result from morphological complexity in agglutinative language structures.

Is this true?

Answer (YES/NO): NO